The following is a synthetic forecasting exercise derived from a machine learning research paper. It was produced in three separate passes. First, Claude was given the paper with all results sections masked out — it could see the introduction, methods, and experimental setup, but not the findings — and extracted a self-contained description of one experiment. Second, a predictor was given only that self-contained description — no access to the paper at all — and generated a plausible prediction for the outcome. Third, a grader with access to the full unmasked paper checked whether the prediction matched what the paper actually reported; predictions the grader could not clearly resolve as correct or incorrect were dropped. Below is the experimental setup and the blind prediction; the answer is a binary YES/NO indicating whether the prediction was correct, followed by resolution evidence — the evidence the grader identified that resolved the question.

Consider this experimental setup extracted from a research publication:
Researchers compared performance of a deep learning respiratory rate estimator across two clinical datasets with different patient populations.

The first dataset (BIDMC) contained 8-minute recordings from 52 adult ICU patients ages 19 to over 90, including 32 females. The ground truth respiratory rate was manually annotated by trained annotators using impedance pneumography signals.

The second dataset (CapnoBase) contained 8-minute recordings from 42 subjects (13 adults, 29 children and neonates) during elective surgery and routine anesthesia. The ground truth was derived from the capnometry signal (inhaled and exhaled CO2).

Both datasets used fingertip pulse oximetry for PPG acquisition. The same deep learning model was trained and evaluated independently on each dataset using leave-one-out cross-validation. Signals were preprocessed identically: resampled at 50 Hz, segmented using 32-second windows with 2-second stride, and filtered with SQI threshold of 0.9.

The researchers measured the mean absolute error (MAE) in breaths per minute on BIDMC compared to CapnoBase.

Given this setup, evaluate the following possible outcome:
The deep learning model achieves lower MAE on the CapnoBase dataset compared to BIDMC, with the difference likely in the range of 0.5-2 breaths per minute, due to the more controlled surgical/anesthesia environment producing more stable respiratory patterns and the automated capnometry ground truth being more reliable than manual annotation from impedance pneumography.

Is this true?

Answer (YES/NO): NO